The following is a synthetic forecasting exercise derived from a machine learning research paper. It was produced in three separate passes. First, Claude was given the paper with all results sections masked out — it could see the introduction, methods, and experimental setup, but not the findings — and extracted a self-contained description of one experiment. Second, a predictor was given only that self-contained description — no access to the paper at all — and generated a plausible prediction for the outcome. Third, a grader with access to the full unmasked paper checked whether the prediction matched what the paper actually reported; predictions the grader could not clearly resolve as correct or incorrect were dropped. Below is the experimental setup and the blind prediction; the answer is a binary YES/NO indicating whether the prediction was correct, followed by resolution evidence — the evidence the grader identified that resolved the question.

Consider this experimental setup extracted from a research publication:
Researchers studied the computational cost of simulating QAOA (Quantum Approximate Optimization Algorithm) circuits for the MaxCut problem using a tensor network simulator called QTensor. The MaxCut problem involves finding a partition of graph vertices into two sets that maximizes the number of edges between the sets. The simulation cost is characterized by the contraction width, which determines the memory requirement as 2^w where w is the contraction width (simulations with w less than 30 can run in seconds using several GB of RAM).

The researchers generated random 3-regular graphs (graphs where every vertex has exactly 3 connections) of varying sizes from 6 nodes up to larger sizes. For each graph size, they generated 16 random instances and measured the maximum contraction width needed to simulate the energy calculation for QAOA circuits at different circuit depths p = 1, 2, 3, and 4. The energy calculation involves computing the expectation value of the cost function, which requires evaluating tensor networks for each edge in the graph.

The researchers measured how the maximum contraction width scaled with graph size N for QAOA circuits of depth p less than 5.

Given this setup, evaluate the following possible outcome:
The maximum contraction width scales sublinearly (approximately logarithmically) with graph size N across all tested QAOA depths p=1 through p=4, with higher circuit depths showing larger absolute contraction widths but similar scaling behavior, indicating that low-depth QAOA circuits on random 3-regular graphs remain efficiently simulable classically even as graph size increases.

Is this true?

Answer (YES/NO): NO